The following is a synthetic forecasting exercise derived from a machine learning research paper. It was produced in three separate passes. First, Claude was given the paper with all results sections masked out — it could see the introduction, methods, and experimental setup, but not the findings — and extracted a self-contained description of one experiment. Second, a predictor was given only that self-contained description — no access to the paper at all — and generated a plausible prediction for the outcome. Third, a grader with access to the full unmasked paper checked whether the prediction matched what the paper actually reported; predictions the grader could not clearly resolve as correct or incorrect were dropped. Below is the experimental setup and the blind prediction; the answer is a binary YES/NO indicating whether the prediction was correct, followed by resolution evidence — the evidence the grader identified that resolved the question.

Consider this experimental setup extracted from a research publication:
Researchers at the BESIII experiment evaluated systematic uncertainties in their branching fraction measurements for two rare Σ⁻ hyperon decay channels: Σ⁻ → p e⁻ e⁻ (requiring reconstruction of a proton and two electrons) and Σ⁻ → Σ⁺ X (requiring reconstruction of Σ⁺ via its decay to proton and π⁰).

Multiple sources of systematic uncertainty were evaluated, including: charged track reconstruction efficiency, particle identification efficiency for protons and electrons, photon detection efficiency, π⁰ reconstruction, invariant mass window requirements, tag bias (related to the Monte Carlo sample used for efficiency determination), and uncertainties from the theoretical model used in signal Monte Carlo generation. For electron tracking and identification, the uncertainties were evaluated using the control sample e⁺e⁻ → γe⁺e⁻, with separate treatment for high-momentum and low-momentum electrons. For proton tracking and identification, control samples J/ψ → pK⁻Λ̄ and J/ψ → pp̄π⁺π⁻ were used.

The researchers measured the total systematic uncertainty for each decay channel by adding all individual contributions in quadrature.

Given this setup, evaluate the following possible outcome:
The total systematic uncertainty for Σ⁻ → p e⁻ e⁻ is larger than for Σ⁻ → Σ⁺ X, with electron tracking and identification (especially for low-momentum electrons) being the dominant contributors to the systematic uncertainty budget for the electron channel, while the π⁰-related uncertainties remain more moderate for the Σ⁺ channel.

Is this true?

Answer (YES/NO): YES